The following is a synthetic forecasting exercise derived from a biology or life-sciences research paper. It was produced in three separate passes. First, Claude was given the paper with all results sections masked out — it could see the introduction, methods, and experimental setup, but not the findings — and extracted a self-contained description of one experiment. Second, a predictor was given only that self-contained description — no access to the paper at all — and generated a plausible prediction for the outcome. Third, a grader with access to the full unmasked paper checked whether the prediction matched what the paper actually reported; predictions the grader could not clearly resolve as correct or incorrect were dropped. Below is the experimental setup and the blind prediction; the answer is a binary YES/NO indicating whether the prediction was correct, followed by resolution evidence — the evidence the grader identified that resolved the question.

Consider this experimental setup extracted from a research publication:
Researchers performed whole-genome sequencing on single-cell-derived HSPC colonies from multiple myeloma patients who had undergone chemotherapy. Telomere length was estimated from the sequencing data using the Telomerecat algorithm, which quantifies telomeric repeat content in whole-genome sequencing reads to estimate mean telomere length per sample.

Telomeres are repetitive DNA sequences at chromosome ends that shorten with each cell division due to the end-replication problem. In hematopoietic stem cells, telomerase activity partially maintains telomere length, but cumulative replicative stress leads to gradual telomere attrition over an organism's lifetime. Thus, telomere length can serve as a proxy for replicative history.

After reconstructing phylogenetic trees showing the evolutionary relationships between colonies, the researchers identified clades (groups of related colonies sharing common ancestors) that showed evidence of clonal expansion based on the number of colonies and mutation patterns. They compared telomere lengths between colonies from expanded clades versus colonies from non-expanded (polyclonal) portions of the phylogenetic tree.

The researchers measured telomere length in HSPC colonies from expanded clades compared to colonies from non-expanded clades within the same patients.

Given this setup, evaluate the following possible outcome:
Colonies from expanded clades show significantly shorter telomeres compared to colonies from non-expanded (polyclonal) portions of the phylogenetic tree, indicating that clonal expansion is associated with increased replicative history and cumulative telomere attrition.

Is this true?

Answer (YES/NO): YES